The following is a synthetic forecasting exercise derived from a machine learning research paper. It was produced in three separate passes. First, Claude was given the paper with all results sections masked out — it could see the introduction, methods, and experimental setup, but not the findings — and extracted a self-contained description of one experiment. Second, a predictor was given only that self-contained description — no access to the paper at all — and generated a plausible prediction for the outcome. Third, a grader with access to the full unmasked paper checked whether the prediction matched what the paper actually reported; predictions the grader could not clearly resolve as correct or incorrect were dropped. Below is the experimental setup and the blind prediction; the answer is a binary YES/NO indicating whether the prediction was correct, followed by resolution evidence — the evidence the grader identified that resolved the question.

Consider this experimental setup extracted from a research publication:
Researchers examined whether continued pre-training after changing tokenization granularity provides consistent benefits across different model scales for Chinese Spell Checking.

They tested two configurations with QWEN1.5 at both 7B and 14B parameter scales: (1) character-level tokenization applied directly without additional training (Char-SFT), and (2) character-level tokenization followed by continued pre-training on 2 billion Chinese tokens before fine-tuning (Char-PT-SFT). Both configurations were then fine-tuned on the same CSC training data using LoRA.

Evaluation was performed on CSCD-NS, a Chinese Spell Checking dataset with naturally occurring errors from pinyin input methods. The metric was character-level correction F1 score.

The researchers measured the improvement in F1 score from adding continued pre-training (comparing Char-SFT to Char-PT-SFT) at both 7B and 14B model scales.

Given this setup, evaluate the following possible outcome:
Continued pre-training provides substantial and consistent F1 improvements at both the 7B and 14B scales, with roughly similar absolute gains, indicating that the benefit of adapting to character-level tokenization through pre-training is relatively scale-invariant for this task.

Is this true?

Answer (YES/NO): NO